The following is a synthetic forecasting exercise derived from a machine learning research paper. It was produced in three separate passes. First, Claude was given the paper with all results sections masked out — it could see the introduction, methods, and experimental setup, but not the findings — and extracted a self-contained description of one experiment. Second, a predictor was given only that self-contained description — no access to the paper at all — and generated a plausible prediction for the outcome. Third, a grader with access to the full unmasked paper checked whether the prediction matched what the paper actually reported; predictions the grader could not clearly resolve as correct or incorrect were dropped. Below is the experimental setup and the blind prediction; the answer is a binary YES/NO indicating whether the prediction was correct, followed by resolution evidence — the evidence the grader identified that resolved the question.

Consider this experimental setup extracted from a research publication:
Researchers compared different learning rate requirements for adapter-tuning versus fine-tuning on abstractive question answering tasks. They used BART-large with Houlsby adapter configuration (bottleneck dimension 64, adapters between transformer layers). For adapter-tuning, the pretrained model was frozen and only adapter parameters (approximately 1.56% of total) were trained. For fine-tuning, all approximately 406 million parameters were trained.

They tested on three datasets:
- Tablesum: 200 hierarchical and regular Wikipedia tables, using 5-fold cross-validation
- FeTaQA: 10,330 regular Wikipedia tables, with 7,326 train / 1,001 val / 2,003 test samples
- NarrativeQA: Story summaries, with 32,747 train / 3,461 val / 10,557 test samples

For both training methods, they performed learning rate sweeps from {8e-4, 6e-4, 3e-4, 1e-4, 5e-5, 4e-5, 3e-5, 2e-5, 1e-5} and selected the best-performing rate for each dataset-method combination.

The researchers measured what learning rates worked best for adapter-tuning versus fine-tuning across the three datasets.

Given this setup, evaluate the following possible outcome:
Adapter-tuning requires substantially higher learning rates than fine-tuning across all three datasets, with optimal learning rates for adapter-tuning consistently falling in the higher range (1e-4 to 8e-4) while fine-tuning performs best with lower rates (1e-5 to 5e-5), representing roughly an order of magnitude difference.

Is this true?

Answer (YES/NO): NO